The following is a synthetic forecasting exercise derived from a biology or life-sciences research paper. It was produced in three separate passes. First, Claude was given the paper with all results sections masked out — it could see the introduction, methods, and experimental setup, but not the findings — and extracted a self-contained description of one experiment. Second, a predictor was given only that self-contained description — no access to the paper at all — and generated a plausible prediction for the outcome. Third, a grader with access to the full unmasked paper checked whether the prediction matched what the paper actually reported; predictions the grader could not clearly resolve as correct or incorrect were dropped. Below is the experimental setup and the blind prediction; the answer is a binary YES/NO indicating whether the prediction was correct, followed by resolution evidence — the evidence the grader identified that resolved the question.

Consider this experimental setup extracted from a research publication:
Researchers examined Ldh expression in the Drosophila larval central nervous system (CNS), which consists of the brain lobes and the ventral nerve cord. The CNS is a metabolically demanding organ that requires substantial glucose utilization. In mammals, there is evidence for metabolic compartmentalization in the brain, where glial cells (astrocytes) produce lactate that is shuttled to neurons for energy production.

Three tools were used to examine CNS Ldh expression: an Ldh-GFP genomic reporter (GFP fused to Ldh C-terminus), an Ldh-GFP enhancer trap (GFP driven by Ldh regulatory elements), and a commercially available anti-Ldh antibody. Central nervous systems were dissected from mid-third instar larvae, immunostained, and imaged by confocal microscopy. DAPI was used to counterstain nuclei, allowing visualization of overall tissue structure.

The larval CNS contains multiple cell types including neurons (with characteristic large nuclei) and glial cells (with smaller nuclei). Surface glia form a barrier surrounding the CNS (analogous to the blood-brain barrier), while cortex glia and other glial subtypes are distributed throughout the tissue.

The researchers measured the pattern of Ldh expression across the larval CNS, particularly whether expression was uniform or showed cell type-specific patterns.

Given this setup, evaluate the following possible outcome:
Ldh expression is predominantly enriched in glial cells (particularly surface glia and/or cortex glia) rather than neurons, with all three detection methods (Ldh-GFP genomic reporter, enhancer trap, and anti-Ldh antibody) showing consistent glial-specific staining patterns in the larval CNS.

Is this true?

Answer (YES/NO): NO